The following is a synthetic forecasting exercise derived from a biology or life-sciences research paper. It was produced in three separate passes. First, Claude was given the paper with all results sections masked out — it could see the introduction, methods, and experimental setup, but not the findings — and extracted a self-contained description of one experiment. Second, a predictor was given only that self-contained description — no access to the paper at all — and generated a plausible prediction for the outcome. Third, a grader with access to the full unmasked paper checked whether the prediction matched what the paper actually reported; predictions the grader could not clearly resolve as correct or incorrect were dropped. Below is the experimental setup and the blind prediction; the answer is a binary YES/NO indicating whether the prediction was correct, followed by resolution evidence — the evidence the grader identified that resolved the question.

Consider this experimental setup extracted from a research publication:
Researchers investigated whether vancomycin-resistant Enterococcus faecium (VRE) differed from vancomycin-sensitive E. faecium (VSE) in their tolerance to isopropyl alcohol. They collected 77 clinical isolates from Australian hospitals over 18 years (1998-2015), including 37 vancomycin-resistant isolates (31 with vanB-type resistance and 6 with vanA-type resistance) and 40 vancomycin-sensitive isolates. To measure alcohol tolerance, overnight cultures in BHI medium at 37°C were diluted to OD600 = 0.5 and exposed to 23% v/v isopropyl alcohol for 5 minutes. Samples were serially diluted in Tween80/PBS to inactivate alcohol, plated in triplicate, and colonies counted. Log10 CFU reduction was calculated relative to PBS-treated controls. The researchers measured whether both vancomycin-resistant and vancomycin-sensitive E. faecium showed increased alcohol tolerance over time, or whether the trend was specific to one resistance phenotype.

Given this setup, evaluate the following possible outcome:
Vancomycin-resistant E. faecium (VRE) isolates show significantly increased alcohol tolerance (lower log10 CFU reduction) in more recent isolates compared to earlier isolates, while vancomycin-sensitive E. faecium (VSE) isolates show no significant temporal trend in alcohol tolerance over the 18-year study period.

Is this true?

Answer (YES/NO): NO